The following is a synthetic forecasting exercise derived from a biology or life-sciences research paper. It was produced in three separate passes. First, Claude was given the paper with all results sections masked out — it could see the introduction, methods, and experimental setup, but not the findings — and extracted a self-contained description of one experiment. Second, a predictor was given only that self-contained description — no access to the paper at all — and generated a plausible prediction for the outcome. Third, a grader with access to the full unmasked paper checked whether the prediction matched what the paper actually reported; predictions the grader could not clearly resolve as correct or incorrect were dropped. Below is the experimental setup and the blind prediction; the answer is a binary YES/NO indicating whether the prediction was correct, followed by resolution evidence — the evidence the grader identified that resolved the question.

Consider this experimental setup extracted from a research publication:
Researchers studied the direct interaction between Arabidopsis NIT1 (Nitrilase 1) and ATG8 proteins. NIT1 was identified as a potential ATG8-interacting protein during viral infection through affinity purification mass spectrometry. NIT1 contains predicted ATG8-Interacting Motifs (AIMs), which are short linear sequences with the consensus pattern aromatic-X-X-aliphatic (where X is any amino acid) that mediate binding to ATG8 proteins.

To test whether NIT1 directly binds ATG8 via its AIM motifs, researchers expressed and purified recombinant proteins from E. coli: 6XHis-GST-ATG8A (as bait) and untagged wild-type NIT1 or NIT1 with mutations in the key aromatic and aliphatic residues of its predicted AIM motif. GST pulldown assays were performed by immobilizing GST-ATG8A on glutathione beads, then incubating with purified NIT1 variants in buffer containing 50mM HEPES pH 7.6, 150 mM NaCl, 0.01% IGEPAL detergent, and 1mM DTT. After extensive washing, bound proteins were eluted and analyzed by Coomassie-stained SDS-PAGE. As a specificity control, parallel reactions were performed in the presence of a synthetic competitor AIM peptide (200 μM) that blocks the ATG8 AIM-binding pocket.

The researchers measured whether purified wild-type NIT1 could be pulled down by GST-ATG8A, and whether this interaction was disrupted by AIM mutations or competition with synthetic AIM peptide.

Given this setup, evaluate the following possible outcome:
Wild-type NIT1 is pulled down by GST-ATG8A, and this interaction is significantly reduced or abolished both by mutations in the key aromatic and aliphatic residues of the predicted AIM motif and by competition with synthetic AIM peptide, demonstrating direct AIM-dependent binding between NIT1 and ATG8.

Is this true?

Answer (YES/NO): YES